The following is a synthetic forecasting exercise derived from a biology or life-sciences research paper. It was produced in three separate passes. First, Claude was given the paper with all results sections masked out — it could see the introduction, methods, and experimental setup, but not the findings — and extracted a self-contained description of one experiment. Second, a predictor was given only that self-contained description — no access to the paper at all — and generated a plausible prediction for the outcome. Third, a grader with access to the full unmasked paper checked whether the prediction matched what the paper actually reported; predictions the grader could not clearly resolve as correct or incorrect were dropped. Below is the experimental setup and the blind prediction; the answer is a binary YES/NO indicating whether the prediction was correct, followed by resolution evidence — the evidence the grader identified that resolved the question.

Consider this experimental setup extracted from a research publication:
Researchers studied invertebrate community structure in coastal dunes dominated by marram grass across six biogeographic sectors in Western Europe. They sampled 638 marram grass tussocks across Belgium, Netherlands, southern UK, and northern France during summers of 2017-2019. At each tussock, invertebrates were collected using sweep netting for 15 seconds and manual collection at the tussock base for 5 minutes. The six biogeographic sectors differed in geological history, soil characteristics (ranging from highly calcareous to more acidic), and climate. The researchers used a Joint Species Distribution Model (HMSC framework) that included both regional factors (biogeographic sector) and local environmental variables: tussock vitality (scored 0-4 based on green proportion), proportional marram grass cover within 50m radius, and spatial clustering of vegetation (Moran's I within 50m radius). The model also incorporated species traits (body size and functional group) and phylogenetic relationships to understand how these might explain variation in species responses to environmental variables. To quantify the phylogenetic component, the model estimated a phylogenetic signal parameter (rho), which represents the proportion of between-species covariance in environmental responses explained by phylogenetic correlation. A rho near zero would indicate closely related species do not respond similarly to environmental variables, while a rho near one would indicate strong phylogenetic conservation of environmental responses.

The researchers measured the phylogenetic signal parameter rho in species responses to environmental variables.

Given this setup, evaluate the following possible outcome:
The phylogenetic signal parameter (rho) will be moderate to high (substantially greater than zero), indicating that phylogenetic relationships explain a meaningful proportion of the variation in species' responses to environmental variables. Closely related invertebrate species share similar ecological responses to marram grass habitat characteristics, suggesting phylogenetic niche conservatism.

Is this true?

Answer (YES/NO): YES